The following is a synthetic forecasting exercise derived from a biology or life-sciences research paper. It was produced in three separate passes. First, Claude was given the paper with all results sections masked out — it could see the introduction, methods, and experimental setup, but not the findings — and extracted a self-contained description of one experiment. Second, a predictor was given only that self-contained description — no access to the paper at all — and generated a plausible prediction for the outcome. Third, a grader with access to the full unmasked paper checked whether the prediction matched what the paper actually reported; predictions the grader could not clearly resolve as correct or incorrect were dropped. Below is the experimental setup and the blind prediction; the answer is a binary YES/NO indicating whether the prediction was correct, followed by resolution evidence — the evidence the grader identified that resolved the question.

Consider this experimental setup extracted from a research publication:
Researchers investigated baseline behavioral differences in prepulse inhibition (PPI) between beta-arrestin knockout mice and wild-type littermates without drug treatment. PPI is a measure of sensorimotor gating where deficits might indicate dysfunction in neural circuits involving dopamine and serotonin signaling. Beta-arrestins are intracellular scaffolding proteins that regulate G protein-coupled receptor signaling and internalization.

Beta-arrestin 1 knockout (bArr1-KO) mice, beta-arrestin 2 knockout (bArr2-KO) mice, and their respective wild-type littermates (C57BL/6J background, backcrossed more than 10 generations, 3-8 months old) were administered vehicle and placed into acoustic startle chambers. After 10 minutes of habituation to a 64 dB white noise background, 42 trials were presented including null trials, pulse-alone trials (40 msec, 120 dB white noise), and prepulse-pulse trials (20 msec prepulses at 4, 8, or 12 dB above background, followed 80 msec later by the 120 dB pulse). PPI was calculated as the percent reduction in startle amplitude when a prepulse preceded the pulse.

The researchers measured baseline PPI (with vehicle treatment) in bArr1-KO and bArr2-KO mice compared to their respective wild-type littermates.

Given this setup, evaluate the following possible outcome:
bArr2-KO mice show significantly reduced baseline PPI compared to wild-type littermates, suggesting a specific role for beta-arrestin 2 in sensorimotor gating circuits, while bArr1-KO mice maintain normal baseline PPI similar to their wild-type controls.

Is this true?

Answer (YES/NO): NO